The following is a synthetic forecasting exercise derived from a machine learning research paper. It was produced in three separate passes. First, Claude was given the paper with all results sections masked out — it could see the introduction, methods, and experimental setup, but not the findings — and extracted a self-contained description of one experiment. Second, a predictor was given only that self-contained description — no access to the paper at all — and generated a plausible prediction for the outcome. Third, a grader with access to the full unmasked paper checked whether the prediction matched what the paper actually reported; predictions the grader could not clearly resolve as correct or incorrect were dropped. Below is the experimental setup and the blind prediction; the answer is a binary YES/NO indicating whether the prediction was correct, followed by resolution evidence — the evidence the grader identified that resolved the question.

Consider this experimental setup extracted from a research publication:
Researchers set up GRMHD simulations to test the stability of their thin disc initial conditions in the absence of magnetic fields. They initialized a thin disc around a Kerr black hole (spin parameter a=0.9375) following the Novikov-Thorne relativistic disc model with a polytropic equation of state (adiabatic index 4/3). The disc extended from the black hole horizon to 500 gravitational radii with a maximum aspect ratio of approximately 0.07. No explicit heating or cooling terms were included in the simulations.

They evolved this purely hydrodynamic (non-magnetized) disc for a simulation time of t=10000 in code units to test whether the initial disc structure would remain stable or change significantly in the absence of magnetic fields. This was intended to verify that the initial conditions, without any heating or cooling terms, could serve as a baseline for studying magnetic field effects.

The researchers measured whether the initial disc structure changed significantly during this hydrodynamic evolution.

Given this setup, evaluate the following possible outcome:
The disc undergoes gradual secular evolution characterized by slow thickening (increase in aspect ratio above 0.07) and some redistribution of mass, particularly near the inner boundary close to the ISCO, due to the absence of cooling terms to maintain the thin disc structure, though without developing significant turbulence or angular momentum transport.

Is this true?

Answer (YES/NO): NO